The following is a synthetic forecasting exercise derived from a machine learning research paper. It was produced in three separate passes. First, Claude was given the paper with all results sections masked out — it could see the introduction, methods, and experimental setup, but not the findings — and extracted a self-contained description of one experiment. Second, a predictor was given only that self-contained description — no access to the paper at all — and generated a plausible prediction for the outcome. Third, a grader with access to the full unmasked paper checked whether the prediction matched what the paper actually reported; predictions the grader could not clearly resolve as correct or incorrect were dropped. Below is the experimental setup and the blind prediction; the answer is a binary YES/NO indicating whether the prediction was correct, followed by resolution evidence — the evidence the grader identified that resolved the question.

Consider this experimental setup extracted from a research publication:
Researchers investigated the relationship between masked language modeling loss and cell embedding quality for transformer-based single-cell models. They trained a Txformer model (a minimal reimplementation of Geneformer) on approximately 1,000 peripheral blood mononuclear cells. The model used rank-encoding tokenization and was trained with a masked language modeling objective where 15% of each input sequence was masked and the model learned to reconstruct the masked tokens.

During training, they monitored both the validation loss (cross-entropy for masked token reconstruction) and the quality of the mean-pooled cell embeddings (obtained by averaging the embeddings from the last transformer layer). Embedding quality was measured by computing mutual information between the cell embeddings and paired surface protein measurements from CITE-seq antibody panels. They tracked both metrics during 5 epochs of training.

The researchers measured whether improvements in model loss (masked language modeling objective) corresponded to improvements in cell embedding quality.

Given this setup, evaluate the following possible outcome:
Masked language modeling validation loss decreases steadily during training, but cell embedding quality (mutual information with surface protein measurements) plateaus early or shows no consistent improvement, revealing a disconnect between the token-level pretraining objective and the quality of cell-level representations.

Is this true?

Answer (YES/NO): YES